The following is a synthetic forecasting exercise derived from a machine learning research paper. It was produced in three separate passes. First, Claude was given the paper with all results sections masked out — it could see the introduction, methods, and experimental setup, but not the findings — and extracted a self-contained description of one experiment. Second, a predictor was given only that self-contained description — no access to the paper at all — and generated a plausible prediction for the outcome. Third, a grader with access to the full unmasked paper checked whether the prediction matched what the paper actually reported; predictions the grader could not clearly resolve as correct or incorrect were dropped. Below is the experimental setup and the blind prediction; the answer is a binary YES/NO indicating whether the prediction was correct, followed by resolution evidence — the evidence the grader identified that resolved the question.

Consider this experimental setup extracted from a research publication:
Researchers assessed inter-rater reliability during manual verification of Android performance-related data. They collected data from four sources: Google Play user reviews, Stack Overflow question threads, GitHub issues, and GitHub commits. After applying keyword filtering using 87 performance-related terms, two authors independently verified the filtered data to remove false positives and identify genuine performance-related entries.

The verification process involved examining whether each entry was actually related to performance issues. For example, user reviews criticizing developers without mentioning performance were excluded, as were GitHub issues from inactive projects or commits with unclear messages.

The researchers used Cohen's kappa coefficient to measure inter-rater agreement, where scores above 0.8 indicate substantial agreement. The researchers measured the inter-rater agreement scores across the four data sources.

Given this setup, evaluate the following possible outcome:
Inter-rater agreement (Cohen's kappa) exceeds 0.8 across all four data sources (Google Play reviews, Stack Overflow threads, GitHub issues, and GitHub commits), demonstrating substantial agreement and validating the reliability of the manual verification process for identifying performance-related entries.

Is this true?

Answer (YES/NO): YES